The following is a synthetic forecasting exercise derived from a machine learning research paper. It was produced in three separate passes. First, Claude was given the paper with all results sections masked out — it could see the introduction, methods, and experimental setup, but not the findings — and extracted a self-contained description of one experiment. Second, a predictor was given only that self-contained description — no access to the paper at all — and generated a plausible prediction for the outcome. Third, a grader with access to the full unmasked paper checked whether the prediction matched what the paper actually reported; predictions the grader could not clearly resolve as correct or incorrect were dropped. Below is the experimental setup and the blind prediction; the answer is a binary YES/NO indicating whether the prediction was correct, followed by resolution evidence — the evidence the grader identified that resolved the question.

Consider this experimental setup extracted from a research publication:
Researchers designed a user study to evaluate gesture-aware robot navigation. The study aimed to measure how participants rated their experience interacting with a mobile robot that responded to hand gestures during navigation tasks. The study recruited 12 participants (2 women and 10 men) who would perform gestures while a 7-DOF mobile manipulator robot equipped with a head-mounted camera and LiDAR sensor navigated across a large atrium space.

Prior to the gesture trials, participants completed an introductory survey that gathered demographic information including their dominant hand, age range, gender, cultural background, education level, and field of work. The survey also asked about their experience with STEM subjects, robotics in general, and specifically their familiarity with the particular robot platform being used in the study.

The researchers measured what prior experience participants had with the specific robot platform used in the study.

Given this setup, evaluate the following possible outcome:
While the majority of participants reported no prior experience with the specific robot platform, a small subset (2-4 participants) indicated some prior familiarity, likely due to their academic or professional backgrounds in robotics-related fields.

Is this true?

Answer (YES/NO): NO